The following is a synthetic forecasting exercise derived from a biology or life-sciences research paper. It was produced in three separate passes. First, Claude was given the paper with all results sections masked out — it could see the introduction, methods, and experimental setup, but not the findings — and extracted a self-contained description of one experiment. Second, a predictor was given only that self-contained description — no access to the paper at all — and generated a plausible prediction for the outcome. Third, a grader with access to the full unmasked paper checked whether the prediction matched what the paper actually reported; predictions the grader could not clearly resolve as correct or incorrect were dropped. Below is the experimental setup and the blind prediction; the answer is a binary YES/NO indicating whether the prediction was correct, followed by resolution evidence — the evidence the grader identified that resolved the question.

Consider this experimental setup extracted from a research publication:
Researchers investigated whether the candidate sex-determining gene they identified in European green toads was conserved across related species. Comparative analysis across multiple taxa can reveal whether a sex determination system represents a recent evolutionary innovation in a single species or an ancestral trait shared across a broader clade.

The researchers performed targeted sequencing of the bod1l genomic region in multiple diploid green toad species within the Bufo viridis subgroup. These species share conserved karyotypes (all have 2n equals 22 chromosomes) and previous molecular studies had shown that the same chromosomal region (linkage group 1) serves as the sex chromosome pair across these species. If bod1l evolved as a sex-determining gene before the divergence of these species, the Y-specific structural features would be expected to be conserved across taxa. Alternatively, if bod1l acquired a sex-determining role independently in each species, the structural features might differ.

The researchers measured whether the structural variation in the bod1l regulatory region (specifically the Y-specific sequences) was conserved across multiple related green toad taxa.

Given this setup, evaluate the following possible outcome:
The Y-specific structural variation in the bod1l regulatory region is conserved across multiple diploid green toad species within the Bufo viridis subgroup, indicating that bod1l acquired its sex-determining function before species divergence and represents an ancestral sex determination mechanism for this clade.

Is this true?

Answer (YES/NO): YES